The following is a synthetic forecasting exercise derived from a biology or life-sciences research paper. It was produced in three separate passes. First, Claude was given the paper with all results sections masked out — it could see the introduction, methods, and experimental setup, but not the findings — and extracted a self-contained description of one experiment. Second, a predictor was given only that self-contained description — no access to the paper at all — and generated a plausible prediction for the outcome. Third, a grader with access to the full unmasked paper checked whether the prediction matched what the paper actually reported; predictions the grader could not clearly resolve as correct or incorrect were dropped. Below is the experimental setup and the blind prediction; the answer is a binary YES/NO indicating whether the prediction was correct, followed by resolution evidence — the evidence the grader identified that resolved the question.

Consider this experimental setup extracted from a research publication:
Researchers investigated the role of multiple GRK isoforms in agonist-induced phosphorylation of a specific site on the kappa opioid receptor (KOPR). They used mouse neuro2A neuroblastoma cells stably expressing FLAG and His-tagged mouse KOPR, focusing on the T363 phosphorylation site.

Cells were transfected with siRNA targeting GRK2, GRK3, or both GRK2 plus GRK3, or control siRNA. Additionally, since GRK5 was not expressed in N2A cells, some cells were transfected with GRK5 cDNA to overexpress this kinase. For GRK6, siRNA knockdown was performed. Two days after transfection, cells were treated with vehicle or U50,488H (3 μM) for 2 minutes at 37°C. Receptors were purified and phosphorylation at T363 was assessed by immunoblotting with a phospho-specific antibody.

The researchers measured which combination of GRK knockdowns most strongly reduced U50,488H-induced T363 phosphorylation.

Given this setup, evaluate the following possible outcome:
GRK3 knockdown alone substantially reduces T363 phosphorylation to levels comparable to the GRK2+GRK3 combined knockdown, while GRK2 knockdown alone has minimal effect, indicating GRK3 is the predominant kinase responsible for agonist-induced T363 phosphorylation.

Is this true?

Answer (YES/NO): NO